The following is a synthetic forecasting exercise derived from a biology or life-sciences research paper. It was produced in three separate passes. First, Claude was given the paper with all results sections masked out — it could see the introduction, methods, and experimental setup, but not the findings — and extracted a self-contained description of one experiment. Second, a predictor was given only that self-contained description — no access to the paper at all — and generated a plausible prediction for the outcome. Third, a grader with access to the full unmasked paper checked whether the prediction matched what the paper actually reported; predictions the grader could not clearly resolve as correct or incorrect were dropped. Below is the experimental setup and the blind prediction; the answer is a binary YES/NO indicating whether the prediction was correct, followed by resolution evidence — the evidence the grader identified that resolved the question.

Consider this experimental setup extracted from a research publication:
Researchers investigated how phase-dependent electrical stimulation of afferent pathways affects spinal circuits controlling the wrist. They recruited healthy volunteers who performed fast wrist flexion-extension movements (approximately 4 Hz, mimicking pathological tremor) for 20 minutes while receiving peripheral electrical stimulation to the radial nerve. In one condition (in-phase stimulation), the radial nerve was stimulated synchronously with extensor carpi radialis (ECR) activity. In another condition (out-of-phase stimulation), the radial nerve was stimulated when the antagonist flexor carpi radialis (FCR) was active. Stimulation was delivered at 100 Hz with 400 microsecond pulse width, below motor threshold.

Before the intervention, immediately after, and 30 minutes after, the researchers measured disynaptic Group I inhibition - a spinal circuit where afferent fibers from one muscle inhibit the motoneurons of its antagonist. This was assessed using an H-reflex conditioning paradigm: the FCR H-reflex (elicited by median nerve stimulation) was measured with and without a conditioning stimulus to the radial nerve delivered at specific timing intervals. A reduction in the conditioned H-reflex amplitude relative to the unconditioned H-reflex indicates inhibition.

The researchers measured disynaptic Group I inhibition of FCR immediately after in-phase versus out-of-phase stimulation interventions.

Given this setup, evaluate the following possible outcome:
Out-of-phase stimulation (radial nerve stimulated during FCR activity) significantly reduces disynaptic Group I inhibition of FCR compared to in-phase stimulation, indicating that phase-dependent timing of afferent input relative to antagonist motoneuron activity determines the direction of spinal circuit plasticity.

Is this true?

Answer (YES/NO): YES